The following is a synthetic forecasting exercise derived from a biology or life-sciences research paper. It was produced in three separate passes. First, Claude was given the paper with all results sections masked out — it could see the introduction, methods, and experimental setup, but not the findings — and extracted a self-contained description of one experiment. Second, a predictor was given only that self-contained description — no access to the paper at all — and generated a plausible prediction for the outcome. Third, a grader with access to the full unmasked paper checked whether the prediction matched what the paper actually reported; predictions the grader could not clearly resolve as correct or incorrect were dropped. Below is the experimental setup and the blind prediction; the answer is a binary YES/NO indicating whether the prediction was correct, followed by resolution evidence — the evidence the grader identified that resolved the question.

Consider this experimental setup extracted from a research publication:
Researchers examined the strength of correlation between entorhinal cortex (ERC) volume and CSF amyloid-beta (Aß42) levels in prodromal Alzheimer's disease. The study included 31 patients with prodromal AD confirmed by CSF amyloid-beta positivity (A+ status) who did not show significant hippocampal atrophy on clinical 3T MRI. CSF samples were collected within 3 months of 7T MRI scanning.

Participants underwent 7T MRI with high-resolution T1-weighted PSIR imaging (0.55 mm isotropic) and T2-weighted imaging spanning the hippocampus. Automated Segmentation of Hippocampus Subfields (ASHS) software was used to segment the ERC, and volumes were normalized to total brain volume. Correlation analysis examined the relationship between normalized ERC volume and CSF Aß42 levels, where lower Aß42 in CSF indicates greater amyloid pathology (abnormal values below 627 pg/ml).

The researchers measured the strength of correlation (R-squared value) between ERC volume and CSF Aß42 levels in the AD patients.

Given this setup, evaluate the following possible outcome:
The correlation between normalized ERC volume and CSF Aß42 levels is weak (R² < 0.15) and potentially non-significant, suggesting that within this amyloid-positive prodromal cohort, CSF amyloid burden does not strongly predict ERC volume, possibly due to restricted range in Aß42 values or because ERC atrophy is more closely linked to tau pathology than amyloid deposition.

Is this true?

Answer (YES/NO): NO